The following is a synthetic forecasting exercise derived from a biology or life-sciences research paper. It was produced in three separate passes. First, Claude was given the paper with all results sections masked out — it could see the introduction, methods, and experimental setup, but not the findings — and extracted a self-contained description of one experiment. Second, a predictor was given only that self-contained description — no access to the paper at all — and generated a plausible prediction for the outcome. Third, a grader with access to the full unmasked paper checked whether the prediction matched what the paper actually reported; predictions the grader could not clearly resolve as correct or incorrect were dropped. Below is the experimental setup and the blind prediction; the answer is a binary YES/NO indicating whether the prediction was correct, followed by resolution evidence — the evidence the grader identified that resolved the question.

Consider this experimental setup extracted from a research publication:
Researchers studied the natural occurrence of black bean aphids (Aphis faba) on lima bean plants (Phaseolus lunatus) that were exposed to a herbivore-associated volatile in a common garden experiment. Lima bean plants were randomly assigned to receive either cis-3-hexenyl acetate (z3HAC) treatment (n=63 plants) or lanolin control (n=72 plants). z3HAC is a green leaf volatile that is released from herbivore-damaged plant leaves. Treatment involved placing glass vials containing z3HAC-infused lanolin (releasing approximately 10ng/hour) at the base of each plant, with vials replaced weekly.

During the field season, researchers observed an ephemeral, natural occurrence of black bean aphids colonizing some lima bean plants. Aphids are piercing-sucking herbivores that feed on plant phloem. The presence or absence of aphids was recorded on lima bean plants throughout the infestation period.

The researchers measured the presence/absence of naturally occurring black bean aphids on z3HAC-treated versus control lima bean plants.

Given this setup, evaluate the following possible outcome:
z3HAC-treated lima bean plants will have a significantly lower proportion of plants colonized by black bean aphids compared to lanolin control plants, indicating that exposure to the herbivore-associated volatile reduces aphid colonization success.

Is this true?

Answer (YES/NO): NO